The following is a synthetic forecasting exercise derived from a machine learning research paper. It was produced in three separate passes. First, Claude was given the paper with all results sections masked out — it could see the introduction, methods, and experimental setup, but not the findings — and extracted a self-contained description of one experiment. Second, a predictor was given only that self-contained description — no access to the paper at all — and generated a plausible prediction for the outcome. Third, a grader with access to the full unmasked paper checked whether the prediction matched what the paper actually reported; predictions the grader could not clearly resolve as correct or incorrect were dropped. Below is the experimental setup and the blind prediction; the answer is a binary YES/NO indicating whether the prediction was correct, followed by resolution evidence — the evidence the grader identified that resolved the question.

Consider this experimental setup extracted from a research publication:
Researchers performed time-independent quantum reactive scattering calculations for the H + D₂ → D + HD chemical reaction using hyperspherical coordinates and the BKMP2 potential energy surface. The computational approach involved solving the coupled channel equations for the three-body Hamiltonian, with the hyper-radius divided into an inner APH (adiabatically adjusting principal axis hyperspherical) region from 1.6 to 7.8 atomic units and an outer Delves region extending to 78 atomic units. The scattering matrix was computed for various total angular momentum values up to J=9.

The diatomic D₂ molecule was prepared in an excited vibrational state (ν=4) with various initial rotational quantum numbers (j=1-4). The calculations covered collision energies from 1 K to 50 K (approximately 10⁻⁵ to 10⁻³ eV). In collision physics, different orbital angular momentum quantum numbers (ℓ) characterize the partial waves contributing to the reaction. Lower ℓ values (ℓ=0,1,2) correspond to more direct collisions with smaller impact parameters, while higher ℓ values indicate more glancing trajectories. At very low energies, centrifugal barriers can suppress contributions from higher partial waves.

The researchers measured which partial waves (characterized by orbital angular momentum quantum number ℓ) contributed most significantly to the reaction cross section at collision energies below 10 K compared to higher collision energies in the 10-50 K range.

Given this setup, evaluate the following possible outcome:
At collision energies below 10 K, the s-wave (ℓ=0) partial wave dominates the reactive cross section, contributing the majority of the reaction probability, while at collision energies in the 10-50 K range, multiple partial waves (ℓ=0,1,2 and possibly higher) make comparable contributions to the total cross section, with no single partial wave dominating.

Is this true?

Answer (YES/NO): NO